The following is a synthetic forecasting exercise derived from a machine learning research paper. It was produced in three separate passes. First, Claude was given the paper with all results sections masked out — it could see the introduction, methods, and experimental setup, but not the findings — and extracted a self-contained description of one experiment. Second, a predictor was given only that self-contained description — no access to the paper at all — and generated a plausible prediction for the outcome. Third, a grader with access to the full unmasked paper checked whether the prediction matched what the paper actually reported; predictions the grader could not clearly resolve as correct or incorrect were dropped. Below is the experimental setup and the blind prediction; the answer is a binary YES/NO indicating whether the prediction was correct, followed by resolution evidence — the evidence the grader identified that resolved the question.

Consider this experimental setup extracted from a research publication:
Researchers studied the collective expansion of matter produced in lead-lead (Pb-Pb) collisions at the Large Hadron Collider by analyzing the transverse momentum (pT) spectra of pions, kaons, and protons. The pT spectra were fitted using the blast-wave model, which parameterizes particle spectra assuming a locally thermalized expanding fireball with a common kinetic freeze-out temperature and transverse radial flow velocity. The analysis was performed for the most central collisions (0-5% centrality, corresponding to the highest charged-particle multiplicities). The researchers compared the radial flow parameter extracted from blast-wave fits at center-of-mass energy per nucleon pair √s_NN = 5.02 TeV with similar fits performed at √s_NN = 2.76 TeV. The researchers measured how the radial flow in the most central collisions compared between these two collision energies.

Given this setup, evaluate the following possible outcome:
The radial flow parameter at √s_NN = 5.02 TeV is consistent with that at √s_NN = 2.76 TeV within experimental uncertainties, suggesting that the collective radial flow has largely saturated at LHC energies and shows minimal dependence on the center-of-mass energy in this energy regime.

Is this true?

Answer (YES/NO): NO